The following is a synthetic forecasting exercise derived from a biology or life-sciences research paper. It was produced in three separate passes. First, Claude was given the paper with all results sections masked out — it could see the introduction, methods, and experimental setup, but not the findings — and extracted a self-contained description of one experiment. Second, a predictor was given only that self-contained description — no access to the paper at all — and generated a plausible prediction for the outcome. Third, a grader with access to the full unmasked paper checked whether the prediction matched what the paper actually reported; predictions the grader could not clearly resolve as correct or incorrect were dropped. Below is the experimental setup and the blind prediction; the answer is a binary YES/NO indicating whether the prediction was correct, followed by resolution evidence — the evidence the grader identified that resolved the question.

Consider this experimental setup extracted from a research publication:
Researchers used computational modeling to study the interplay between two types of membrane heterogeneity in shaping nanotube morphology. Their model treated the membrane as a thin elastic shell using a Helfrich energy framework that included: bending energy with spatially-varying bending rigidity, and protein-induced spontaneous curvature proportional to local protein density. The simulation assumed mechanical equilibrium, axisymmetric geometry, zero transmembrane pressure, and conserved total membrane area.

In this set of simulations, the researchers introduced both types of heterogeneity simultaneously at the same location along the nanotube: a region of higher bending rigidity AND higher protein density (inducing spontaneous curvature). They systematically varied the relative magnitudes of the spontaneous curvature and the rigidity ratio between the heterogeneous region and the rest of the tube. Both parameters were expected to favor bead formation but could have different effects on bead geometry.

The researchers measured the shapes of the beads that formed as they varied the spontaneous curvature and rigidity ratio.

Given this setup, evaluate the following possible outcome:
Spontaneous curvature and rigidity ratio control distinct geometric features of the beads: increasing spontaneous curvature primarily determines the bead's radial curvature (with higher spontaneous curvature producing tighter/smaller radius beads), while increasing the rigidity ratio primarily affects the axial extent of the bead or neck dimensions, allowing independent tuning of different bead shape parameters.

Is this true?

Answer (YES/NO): NO